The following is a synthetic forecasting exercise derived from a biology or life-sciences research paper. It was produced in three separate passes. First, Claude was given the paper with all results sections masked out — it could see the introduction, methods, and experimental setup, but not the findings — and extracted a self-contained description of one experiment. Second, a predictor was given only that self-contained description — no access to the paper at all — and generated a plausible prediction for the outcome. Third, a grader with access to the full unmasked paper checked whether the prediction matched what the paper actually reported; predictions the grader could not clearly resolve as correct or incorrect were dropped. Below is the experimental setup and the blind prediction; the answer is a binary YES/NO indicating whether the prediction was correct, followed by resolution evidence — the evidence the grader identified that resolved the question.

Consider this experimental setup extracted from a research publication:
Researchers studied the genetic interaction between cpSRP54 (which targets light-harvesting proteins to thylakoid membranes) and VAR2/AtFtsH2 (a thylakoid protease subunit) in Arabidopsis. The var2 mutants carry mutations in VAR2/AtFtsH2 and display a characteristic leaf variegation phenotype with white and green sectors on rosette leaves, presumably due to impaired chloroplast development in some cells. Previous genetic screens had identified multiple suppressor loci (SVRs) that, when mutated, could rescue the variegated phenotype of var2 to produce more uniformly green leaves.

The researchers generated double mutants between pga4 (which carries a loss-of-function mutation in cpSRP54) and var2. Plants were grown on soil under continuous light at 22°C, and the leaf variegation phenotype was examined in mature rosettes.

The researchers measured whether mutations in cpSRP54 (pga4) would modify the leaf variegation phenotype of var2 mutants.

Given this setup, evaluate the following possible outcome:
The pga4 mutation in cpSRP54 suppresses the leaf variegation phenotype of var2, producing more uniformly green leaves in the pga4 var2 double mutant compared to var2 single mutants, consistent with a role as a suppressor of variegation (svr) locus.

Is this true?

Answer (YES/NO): YES